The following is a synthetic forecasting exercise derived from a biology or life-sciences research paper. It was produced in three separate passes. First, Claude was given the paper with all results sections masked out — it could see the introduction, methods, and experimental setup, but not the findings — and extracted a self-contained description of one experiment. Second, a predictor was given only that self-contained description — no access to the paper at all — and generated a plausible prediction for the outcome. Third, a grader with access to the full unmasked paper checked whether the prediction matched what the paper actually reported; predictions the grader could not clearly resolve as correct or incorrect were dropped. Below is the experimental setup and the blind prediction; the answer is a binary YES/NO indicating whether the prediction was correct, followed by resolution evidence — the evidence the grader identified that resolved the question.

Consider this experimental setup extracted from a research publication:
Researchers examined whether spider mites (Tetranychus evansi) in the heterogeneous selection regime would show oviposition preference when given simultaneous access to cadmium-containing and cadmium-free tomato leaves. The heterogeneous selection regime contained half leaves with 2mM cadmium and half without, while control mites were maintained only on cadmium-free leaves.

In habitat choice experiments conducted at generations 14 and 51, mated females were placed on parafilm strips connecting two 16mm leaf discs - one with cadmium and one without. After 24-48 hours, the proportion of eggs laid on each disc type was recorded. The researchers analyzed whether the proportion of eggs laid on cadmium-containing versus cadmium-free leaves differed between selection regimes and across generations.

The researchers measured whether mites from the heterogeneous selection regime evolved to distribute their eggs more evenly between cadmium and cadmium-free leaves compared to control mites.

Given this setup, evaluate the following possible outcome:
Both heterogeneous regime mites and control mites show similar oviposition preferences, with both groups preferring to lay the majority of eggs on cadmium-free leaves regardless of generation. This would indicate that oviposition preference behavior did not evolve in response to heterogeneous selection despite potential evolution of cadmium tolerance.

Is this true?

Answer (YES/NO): NO